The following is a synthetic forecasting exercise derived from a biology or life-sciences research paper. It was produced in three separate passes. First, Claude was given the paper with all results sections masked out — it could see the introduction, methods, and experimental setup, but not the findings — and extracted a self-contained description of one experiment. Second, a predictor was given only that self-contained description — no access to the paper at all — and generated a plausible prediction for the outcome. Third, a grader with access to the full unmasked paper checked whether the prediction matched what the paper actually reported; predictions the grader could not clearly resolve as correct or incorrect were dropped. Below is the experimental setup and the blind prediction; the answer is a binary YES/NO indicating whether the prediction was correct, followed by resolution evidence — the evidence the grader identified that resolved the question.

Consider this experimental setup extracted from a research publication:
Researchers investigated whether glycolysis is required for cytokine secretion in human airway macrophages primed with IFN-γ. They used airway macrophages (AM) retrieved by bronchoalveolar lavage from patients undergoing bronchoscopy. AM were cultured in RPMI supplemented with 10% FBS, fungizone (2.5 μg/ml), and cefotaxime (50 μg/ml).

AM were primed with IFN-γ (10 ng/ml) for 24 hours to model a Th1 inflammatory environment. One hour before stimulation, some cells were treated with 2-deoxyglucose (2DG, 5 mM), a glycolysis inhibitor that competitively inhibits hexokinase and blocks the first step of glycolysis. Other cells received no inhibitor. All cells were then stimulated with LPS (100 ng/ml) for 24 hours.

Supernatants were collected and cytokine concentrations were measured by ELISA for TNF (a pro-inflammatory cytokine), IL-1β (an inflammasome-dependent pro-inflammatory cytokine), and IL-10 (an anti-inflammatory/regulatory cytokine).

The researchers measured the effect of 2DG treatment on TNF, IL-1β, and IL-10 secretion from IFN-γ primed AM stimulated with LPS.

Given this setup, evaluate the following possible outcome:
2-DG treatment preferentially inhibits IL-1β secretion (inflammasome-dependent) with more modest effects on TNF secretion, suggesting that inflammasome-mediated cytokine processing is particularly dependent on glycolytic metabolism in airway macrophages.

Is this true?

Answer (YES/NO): NO